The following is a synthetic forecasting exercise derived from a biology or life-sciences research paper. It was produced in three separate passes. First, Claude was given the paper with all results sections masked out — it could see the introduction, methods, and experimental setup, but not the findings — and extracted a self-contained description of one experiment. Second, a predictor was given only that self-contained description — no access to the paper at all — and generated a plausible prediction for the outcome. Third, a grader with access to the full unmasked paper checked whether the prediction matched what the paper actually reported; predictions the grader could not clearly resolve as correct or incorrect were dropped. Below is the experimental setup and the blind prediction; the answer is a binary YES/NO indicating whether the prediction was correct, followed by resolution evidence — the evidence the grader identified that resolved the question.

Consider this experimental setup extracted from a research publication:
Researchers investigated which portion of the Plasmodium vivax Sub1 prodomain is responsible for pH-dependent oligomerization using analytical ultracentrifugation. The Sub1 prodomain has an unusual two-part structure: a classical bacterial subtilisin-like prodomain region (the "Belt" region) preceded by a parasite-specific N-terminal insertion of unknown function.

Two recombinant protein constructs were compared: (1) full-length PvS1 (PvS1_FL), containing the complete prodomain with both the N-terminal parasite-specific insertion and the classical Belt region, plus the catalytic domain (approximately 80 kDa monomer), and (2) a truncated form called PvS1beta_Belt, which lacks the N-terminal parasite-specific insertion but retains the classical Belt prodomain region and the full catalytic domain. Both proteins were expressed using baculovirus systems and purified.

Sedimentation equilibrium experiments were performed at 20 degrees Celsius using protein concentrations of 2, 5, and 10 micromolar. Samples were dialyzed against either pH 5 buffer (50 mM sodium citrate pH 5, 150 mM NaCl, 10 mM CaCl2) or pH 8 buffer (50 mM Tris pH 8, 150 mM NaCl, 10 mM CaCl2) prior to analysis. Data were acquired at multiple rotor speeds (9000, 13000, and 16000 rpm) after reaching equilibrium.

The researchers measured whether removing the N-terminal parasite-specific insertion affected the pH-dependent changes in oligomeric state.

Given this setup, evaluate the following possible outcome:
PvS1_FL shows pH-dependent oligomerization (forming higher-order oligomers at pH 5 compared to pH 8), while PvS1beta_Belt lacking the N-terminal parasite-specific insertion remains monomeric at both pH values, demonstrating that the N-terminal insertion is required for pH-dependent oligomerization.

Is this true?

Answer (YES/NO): YES